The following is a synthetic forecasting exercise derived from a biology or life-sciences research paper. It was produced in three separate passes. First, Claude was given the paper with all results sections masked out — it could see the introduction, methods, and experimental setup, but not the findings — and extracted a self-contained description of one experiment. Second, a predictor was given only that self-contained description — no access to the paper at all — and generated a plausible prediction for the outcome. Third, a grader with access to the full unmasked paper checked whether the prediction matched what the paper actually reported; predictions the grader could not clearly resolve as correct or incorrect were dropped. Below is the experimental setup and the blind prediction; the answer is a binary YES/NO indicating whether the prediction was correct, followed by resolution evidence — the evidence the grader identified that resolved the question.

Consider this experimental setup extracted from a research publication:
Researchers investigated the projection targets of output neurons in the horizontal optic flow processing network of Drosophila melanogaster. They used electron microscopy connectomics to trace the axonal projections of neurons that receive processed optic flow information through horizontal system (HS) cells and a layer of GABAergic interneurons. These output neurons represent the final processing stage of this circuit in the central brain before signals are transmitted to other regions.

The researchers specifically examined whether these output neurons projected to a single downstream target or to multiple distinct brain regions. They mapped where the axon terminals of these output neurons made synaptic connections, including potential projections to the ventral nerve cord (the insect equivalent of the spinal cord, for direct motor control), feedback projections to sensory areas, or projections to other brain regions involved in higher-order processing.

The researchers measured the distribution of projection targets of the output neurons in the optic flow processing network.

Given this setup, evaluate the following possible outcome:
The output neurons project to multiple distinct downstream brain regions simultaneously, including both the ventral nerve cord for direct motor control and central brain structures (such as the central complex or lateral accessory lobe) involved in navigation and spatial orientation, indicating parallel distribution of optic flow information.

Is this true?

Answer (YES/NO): YES